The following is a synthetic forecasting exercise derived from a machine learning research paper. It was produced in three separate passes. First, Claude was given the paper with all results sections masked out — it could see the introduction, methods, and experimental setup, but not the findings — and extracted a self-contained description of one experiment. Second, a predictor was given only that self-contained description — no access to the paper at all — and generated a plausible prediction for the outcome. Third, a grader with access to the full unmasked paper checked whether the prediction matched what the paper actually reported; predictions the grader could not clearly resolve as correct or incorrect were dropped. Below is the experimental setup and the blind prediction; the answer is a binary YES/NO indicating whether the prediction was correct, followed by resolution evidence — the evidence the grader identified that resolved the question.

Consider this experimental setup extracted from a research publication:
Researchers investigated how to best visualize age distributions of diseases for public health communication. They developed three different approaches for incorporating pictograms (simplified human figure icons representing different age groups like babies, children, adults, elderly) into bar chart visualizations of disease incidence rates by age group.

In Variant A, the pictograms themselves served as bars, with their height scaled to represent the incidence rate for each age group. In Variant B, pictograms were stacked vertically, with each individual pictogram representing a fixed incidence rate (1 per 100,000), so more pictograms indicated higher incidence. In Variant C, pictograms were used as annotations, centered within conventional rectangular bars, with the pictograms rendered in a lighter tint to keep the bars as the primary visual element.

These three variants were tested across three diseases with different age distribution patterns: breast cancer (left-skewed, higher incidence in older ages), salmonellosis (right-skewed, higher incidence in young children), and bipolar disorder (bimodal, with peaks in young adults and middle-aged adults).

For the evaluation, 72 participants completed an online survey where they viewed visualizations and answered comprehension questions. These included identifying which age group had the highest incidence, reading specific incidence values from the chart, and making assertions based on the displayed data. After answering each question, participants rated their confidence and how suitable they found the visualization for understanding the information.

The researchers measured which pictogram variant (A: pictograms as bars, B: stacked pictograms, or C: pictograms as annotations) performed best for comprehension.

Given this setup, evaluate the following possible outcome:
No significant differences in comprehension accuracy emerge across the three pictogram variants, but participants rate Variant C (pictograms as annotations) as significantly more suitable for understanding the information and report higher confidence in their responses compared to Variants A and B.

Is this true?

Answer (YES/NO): NO